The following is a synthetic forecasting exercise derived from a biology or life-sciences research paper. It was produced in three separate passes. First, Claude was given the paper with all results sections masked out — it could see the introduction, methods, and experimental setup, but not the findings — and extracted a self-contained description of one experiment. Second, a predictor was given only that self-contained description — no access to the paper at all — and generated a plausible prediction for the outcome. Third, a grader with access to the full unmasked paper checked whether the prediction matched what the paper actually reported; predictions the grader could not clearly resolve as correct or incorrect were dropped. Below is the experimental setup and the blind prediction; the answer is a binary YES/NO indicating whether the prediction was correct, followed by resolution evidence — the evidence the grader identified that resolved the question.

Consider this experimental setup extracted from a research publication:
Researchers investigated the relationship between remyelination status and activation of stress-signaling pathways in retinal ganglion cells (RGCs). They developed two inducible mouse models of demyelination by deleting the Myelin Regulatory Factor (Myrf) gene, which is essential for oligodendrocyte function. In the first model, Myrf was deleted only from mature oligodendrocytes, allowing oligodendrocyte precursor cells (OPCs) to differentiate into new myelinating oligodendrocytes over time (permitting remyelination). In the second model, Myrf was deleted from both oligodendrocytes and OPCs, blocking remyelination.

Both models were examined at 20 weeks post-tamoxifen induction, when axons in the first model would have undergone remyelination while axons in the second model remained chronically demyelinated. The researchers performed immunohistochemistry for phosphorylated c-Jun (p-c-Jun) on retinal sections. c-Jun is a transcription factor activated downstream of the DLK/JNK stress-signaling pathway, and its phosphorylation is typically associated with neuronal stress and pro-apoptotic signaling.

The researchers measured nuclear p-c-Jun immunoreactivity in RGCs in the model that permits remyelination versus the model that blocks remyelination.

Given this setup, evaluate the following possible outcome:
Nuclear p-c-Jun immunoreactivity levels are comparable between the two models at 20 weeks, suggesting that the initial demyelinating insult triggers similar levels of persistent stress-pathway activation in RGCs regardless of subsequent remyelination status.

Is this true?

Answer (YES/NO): NO